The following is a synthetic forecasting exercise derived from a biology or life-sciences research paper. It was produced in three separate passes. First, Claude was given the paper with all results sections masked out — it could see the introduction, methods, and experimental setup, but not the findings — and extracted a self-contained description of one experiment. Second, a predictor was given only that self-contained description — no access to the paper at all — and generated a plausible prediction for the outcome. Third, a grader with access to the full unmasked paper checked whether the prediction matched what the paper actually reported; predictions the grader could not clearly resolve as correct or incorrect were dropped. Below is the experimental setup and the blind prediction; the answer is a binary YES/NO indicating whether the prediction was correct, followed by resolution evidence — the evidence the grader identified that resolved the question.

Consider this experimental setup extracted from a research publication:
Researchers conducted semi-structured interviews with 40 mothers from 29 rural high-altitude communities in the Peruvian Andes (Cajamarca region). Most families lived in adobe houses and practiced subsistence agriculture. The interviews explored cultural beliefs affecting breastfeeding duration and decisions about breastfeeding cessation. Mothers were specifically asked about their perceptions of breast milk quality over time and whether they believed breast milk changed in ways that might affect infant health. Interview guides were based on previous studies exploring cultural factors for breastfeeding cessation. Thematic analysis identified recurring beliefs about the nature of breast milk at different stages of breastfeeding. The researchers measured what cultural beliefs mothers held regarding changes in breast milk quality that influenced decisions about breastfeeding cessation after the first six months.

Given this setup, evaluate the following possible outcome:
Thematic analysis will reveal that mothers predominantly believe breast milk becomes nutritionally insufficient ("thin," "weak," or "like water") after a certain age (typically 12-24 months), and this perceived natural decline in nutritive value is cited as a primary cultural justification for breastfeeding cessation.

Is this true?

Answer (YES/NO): NO